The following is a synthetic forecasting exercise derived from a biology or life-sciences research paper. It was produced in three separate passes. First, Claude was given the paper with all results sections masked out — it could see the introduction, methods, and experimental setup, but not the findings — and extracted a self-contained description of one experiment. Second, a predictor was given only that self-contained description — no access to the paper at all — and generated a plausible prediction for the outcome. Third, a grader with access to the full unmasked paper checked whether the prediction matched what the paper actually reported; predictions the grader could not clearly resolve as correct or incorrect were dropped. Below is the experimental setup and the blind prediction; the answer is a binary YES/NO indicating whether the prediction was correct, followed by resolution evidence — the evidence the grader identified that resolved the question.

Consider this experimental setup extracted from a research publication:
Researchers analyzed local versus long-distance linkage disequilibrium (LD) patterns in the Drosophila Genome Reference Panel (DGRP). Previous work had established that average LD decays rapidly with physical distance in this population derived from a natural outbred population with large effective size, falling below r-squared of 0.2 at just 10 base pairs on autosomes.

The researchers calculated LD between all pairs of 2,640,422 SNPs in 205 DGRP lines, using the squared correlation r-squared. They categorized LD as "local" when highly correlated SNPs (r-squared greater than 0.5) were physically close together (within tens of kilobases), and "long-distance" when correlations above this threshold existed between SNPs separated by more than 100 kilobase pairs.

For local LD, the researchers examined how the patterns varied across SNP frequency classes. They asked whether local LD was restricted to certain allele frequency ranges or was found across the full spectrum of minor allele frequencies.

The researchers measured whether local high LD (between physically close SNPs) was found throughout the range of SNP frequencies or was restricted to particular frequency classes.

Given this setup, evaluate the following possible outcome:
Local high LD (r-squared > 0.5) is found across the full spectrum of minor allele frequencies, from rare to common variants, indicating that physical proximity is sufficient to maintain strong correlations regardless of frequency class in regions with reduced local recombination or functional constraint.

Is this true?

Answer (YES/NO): YES